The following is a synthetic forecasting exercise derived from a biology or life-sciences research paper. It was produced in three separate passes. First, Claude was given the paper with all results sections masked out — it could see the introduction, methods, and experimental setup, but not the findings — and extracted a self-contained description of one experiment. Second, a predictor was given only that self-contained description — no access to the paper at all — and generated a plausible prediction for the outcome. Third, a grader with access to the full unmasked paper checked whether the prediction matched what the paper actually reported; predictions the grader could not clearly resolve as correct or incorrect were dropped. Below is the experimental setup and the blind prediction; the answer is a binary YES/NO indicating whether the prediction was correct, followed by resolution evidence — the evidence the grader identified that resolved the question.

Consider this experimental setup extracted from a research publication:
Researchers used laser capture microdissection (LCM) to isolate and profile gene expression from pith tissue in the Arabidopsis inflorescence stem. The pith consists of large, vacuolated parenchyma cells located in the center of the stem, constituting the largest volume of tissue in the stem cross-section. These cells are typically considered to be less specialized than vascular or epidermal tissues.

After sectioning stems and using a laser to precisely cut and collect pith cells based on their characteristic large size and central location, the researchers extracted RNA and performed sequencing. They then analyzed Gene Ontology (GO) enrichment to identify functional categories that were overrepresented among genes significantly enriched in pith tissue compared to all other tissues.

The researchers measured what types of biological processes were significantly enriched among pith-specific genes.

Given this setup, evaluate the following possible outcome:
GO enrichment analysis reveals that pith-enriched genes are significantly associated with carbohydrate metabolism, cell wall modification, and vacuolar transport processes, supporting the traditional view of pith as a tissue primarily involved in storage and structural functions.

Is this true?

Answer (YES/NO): NO